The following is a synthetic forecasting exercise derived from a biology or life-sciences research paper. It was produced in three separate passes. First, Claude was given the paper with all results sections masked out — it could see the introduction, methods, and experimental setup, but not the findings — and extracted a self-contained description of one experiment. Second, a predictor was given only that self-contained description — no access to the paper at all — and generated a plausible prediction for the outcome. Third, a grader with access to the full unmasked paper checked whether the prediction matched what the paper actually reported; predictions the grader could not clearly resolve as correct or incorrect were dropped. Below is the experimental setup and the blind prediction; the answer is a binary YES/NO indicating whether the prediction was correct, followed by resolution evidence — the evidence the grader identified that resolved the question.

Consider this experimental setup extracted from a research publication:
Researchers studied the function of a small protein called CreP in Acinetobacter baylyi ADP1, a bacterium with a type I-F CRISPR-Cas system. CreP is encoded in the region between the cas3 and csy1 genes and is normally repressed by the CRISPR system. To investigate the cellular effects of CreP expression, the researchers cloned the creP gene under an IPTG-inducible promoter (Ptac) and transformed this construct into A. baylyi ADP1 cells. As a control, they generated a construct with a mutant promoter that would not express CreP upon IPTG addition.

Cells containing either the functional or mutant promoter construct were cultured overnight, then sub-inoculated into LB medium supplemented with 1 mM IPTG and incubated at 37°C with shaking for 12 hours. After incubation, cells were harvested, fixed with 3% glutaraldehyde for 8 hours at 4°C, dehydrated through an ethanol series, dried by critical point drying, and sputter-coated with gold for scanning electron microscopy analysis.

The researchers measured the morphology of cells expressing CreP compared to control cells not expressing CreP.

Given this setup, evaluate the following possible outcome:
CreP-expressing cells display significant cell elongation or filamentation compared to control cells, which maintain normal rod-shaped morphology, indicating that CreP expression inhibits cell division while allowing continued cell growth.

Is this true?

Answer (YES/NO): YES